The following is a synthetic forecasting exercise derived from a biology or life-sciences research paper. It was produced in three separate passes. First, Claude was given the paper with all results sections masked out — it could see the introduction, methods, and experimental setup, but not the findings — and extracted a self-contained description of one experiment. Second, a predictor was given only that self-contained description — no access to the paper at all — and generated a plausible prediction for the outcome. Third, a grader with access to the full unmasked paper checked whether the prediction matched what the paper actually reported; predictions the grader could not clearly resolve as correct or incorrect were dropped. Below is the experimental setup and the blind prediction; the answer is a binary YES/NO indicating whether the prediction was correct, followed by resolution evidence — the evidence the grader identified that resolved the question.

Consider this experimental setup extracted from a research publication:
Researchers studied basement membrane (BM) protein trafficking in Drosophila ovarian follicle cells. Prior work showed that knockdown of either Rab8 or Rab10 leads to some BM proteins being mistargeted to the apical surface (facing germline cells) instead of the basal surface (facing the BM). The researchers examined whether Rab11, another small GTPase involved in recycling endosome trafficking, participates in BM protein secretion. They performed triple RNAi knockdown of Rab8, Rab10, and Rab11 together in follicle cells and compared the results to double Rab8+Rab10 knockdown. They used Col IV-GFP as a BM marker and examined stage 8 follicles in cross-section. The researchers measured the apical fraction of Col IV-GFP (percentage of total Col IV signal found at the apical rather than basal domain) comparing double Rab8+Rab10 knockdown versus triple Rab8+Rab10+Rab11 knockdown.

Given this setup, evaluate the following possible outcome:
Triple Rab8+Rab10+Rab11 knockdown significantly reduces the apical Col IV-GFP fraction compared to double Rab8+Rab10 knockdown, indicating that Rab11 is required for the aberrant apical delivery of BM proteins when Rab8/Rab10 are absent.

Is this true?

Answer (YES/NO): YES